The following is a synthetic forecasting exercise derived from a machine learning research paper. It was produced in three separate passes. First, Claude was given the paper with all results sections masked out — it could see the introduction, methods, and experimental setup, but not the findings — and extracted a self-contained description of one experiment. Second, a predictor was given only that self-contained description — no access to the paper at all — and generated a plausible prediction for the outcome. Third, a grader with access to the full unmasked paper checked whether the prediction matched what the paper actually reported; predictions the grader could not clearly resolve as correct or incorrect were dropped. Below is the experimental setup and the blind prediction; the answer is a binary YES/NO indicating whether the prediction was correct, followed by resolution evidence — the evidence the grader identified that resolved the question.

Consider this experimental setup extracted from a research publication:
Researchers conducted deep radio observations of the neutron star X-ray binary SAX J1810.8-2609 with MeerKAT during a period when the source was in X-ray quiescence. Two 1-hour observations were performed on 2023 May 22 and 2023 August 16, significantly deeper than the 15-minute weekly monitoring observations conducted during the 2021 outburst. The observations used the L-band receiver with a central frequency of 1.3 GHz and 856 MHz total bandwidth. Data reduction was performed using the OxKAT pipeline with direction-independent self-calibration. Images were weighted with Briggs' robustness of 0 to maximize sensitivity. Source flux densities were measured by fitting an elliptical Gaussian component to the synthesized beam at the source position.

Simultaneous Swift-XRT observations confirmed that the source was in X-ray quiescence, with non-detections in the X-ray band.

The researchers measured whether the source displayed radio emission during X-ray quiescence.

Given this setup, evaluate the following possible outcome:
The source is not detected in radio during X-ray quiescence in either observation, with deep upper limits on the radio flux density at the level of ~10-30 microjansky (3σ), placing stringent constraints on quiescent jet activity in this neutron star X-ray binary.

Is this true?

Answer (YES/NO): NO